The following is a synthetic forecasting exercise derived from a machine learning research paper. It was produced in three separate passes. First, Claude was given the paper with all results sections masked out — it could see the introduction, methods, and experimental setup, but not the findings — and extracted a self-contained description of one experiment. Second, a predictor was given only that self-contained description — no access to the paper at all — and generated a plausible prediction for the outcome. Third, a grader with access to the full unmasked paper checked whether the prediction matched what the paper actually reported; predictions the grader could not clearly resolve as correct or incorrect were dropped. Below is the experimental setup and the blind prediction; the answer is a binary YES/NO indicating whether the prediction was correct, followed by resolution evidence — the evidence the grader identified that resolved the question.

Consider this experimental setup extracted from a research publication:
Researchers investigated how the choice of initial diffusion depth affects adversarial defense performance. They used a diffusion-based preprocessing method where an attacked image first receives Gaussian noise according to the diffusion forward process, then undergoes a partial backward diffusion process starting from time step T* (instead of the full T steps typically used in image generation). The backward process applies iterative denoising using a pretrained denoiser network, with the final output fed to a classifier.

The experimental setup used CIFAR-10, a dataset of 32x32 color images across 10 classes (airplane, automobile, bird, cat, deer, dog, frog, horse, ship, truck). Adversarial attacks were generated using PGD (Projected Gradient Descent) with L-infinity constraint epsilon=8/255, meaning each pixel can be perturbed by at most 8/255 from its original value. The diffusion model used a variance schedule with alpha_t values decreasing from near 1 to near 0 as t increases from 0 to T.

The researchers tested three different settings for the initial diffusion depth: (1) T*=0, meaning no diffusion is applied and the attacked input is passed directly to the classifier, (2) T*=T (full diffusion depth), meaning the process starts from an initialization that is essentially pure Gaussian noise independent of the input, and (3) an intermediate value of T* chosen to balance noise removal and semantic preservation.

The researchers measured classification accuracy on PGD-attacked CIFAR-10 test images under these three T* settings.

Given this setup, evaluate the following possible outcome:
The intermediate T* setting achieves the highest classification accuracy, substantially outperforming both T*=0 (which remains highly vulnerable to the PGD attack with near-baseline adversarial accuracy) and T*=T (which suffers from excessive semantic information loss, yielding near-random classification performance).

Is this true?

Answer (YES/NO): YES